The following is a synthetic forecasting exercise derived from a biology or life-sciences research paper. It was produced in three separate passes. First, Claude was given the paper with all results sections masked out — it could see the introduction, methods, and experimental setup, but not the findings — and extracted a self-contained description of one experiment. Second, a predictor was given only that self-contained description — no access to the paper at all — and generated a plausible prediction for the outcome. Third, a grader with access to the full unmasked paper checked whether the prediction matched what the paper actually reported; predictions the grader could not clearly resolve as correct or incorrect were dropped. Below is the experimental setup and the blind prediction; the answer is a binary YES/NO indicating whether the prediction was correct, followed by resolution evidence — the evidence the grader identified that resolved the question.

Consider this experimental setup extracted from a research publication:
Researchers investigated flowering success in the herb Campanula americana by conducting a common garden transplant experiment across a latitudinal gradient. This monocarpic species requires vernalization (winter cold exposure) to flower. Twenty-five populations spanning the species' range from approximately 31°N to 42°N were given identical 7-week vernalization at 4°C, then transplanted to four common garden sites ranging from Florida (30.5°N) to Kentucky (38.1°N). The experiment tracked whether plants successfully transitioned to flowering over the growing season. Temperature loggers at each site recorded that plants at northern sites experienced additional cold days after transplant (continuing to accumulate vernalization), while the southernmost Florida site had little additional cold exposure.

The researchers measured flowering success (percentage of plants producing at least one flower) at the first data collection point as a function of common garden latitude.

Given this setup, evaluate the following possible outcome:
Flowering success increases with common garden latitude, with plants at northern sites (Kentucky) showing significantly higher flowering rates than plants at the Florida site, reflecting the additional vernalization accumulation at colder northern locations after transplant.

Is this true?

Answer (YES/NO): NO